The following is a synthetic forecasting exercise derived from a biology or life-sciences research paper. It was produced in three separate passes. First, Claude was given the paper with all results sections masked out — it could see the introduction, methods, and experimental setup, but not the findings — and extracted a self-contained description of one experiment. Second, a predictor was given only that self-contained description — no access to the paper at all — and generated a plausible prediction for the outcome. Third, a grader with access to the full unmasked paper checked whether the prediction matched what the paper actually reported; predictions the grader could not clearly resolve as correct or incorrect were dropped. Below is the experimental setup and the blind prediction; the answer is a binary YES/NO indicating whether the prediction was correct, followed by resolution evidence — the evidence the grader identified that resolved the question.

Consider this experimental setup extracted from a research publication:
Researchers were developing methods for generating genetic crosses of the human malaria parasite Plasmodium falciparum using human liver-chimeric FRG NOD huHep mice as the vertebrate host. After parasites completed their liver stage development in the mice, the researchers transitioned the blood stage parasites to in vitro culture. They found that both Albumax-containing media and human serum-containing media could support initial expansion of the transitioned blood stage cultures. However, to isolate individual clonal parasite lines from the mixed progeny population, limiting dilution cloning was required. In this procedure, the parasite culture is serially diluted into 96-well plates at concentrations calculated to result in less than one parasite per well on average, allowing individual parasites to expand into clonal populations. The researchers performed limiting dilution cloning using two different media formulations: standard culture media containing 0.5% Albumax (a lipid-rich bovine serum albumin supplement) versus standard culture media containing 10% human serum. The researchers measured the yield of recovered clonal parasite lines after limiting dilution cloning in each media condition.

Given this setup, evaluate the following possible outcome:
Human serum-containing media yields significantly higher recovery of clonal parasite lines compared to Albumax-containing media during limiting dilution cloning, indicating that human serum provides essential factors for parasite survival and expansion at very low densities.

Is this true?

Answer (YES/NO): NO